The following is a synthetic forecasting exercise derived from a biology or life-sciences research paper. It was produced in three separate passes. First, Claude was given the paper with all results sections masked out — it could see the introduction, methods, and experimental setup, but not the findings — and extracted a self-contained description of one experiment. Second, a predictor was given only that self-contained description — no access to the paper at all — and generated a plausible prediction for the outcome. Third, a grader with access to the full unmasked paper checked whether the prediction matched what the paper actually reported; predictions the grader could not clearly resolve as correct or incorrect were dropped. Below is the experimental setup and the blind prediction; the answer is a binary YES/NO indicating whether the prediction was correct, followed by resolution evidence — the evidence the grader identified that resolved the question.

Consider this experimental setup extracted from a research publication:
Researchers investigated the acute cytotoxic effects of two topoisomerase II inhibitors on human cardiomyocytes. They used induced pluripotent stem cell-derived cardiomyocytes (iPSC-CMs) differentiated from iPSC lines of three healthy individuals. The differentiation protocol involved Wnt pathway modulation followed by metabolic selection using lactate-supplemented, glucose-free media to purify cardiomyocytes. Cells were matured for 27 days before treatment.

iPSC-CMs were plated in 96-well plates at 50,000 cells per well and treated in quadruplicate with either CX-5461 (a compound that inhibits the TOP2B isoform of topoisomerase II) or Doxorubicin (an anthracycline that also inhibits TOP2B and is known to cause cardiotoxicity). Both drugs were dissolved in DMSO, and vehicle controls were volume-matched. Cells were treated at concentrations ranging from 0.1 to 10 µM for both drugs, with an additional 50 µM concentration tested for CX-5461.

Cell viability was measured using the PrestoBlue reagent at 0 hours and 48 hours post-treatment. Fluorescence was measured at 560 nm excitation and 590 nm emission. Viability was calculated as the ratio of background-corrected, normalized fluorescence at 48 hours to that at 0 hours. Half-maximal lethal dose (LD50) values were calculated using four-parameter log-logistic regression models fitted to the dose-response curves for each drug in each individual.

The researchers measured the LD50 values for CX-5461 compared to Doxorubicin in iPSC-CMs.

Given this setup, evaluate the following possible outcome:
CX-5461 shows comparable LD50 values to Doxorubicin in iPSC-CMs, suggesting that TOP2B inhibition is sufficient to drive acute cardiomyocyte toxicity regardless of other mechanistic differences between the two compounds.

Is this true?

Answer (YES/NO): NO